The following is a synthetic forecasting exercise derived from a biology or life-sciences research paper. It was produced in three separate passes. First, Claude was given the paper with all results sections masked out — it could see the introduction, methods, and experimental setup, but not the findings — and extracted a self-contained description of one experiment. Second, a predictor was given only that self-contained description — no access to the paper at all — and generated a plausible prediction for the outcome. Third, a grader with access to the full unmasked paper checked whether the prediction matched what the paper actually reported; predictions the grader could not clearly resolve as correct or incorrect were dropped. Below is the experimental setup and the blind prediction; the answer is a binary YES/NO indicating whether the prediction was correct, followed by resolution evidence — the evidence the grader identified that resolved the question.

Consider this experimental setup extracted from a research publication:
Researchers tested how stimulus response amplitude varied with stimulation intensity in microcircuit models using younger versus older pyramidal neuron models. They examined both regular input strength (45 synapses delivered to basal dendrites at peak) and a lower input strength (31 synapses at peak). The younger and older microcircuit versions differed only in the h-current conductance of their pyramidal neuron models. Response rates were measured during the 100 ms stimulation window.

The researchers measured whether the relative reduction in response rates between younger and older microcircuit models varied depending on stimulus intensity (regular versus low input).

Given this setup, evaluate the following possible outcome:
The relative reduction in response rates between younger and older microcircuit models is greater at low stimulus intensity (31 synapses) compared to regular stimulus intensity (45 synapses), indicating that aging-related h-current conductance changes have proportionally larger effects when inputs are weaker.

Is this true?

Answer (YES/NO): YES